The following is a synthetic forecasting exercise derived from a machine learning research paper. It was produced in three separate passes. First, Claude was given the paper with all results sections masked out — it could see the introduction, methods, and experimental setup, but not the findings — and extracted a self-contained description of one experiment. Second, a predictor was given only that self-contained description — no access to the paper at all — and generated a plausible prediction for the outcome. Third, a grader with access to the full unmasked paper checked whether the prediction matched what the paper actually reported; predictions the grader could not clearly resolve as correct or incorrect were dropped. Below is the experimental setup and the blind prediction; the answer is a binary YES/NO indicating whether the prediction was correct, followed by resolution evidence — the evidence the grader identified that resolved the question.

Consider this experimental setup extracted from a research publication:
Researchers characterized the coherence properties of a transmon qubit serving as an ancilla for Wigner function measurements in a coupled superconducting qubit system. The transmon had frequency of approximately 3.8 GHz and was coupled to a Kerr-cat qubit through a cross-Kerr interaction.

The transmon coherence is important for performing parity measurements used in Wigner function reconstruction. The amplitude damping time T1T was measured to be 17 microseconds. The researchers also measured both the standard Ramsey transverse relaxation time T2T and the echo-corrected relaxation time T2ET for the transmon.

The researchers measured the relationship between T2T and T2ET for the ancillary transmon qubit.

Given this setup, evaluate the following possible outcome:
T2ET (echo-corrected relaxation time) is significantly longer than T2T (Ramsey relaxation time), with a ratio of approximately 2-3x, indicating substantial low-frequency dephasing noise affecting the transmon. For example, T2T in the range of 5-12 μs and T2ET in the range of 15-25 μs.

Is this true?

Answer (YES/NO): NO